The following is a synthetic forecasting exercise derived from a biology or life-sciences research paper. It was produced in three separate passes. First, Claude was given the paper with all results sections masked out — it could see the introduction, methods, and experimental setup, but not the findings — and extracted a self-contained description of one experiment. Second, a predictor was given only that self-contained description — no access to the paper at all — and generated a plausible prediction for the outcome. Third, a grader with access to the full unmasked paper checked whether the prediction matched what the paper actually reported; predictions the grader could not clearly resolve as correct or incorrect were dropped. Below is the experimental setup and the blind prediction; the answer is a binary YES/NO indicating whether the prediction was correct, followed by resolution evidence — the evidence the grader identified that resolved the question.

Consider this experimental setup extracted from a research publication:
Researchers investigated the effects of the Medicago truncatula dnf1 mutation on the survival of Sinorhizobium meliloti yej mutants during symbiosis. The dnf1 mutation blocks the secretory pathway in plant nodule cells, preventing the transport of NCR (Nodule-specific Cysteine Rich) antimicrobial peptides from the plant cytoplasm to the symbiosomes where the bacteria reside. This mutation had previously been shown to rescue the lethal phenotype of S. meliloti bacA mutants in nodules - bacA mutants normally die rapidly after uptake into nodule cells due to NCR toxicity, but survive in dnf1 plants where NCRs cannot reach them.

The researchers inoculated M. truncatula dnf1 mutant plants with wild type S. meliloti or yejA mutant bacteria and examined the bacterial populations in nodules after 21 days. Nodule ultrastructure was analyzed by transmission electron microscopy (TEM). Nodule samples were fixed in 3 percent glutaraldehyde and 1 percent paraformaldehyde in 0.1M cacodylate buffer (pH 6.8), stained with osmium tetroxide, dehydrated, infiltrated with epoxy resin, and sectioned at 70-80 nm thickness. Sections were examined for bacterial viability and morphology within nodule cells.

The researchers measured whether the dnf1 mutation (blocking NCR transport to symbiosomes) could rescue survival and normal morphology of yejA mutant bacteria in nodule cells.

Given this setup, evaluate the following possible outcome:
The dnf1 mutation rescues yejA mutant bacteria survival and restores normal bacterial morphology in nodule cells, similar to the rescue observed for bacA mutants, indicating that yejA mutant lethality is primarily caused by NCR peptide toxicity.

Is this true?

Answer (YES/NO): NO